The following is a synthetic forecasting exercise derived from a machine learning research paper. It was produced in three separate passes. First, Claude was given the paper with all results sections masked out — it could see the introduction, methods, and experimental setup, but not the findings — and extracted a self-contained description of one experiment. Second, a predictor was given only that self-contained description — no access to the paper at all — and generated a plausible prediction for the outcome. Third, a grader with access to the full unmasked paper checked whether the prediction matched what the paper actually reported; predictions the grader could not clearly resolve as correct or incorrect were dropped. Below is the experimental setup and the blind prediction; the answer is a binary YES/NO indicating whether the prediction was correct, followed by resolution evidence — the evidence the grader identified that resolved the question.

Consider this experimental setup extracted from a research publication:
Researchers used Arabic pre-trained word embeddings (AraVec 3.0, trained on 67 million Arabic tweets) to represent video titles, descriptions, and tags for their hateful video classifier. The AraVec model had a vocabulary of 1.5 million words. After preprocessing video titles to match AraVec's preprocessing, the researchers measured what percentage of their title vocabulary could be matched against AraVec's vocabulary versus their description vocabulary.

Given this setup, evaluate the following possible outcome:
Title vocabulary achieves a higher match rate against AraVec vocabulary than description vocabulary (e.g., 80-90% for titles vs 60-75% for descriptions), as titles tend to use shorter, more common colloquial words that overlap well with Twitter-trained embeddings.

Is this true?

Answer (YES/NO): YES